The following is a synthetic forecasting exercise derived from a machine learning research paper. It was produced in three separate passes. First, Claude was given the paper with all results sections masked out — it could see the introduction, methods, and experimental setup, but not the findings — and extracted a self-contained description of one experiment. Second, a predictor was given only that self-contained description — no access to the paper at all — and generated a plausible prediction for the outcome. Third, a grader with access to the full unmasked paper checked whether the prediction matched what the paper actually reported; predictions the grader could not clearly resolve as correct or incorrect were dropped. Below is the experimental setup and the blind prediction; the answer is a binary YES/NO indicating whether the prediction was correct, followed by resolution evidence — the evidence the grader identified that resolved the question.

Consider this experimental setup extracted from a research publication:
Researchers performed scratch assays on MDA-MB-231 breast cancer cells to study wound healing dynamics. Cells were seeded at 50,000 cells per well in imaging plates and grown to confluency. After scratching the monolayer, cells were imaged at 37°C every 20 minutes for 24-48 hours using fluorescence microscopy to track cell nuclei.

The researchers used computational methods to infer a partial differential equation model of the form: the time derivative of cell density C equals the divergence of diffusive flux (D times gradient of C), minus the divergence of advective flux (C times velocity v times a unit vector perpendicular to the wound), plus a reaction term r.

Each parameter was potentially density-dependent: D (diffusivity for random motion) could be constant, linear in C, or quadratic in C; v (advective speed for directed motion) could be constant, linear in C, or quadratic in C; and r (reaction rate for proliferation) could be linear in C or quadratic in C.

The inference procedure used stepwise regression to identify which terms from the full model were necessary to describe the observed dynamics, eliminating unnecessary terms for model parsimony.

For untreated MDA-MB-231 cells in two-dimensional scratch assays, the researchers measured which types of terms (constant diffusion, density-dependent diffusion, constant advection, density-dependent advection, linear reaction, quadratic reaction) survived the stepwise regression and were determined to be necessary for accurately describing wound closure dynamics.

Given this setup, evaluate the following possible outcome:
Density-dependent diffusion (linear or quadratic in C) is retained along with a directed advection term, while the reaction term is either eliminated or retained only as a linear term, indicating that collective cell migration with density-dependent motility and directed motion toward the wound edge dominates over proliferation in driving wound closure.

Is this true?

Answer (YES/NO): NO